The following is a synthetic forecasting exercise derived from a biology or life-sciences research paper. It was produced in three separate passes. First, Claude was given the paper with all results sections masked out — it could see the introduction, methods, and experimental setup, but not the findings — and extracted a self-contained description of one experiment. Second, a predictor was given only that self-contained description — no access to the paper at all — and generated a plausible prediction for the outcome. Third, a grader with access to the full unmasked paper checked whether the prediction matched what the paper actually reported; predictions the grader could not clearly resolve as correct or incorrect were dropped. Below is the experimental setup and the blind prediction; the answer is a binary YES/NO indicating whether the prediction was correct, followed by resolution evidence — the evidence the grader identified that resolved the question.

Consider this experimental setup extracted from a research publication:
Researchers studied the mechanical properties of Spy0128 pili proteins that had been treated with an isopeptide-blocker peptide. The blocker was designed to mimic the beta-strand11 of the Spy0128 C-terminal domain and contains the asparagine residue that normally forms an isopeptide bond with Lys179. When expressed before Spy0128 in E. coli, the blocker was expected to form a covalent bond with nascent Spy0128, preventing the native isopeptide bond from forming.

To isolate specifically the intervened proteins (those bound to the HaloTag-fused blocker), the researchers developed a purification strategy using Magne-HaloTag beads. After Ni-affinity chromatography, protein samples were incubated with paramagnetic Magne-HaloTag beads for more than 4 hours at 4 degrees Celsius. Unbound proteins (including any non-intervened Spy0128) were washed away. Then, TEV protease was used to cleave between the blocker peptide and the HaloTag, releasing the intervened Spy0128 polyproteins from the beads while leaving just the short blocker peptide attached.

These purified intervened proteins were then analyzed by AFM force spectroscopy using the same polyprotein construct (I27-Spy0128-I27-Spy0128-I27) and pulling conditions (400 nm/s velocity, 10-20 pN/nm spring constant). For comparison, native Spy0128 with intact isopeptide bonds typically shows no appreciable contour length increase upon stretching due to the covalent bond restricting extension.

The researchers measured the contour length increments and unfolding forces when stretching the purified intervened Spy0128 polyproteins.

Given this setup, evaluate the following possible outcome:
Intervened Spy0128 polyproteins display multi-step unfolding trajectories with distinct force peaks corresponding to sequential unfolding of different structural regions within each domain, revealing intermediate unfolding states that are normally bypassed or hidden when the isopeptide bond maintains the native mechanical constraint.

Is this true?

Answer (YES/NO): NO